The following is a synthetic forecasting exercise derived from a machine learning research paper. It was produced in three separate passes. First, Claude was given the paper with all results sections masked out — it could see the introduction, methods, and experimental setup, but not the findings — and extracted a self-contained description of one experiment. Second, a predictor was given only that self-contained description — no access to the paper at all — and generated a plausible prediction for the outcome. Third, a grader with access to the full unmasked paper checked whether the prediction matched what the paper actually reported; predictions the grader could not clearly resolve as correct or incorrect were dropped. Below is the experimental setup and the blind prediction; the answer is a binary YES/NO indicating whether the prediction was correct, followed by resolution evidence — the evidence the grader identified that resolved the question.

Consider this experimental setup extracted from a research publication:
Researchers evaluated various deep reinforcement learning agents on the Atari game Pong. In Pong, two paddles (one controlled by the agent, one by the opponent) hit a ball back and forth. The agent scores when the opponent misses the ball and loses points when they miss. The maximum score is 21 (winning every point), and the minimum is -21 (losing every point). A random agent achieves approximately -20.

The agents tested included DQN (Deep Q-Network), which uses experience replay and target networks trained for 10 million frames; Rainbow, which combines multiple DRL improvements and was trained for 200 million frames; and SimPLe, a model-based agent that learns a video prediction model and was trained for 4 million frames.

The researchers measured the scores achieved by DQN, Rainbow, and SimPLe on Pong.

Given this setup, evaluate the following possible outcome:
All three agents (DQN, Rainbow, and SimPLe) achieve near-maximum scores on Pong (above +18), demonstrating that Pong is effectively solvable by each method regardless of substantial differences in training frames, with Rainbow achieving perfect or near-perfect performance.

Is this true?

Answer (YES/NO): NO